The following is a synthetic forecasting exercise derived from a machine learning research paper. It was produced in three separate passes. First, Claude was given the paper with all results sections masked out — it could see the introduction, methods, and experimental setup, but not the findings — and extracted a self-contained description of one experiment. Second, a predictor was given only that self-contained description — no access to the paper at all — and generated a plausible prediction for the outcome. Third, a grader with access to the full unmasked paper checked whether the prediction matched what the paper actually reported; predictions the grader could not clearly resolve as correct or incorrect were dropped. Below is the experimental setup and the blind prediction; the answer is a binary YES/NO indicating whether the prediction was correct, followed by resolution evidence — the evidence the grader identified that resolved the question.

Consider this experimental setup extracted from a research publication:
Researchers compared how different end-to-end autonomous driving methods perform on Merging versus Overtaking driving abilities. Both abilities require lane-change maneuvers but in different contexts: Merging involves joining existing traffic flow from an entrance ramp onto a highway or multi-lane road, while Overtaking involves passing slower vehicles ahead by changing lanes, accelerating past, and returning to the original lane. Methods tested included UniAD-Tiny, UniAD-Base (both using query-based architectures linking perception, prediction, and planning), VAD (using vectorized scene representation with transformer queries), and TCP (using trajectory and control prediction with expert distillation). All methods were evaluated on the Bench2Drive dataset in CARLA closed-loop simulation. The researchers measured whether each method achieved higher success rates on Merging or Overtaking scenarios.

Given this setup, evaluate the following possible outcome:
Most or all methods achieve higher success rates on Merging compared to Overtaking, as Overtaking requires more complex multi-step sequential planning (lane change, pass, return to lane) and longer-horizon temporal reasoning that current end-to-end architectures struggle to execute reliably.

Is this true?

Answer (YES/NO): NO